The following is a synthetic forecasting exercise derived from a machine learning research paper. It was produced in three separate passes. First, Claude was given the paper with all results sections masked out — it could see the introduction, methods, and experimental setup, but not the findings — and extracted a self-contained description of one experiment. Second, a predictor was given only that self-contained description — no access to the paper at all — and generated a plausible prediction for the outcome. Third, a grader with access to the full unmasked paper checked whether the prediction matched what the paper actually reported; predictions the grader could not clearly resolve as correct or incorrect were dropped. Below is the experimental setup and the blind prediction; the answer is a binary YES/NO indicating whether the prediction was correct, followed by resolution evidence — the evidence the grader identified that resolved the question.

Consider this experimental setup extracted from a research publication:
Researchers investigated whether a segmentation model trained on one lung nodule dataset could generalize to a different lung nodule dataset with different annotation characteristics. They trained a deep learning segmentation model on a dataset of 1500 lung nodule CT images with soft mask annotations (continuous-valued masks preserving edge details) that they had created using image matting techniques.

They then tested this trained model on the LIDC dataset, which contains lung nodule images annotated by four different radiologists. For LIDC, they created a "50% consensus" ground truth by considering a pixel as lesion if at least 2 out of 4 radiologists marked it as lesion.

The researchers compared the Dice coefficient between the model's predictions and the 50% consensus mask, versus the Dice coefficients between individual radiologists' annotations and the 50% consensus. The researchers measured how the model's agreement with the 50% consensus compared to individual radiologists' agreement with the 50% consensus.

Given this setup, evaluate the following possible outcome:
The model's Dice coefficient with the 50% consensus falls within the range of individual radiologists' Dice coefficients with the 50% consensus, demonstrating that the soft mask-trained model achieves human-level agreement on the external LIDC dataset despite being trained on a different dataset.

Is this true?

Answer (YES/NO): NO